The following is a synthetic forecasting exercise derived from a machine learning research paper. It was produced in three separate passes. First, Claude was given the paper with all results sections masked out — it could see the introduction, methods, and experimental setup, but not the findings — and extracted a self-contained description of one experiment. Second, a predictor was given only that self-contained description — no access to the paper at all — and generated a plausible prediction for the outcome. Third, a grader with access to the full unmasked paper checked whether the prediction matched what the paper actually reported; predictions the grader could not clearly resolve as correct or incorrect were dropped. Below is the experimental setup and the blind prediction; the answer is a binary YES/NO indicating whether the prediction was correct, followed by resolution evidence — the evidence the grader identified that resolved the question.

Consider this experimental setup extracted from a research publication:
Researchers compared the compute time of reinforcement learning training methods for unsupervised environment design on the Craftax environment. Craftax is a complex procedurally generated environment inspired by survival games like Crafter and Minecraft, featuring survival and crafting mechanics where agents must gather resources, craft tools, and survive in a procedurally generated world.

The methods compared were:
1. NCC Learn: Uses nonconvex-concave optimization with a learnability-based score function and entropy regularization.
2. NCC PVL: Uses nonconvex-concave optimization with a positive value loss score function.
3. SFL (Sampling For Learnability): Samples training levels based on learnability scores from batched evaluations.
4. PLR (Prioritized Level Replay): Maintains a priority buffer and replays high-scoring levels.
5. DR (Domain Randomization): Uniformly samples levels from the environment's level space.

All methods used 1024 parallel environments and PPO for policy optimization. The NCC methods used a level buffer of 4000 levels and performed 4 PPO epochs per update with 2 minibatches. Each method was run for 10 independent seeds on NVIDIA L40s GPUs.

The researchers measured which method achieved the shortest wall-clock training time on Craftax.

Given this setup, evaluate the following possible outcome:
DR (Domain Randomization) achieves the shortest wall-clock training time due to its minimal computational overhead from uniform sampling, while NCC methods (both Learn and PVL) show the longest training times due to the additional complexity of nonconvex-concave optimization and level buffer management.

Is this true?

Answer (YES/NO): NO